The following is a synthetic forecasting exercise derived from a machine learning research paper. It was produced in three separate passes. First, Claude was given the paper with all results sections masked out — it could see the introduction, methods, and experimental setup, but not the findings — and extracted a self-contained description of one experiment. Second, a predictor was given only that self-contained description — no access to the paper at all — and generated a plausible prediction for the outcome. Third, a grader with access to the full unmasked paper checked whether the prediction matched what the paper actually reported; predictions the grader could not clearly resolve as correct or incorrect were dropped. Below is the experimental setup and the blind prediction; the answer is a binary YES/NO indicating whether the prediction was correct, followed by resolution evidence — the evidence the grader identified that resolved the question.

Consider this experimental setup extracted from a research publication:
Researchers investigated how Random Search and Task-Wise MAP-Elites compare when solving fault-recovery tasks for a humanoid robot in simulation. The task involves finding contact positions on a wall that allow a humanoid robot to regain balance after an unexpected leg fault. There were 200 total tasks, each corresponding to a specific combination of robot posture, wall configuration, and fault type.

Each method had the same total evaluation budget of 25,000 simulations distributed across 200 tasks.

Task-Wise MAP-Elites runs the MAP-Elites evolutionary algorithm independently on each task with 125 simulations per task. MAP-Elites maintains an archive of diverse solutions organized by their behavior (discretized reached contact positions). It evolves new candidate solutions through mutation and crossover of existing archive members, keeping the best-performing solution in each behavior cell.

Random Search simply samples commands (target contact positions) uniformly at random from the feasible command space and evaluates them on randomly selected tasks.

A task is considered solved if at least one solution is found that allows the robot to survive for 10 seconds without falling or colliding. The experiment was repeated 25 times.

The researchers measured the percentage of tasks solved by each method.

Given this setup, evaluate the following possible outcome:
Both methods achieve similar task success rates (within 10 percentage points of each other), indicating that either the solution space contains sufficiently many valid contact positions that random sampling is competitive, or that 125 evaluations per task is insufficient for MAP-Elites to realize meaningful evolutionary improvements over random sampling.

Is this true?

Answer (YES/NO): YES